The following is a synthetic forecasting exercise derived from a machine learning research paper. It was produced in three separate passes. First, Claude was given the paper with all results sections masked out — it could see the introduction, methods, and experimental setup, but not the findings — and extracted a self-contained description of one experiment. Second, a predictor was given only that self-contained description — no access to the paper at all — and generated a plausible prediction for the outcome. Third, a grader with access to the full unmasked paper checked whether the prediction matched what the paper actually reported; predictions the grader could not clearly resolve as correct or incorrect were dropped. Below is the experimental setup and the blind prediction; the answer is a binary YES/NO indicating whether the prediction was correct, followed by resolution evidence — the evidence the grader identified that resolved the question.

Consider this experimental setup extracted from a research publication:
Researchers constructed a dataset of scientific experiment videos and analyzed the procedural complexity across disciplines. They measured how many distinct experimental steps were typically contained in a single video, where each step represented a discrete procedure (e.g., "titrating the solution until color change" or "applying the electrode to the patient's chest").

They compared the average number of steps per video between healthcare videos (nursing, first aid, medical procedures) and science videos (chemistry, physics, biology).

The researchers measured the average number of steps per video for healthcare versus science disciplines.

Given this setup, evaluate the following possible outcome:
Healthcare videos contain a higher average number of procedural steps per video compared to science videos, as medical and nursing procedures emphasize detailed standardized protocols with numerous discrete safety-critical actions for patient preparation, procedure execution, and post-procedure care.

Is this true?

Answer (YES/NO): YES